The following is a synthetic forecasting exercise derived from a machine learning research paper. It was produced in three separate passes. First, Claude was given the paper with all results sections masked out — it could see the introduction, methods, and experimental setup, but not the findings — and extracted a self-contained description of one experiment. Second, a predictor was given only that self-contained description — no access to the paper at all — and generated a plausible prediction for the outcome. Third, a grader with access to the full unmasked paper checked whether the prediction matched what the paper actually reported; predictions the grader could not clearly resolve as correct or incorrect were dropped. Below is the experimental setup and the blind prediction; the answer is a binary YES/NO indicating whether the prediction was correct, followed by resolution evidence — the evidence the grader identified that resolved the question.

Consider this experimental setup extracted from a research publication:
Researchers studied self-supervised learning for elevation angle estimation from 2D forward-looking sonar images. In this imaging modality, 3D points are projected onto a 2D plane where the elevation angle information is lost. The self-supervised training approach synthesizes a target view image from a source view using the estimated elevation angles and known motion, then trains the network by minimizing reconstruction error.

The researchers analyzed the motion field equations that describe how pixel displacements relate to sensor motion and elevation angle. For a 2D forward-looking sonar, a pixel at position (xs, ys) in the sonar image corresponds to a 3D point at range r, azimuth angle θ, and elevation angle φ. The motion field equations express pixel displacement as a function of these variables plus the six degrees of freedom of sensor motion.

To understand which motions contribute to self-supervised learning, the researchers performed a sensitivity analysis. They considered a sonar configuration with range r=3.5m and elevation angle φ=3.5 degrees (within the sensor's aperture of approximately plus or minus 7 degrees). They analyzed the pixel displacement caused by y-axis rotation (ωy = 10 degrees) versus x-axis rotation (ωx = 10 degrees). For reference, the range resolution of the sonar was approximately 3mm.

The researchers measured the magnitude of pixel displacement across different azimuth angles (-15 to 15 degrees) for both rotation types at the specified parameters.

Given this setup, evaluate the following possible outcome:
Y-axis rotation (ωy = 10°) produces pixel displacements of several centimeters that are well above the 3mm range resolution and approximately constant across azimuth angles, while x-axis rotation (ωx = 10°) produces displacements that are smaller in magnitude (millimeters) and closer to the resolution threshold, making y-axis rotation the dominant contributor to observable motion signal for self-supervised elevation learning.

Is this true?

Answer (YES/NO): NO